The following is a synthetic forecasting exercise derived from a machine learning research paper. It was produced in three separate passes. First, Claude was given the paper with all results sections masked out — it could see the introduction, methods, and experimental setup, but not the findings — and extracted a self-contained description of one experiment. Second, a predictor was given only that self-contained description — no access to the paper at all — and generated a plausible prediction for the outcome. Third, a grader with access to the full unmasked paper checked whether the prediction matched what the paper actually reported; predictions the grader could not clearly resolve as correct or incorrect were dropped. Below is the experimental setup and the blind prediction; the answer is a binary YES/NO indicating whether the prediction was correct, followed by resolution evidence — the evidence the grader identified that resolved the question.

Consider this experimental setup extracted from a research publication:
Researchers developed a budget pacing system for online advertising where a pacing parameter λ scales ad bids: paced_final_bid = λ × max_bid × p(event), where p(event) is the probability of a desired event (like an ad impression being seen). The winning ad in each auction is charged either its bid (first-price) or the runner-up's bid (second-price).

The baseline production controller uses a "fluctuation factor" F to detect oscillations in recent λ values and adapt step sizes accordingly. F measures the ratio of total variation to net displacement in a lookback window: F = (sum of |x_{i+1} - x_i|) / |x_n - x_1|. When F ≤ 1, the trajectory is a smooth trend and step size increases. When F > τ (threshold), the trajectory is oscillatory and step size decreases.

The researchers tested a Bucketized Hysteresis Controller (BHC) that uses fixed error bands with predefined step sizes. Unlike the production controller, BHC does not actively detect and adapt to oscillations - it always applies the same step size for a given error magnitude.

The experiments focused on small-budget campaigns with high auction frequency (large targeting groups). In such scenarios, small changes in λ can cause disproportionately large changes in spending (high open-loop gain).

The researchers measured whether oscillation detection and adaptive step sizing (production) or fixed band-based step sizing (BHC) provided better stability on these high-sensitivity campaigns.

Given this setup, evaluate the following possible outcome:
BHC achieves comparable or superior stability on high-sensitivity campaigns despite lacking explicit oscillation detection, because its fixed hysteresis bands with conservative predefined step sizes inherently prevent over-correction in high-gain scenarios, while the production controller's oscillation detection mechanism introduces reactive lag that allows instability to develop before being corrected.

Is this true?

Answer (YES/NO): NO